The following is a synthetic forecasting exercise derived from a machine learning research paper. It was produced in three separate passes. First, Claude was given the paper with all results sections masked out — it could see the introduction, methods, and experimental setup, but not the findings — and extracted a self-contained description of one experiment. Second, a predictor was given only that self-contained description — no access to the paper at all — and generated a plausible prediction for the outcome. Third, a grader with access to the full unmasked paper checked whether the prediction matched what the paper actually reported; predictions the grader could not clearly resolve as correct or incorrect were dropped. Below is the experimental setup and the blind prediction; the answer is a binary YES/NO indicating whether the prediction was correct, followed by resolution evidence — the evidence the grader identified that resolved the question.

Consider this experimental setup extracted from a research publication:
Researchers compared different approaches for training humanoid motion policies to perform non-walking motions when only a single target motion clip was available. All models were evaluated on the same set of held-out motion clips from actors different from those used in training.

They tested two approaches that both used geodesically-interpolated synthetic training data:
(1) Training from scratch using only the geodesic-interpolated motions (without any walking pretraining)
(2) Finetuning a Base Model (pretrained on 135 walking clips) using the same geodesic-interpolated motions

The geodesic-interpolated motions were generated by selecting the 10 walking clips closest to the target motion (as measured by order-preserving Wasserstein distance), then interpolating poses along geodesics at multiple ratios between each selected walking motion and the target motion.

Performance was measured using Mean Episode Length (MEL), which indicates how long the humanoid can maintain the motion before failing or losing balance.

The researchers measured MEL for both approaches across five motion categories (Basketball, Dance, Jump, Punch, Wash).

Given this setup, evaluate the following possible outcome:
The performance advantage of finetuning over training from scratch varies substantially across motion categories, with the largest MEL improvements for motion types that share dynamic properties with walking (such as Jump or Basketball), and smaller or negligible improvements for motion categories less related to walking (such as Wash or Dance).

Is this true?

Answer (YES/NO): NO